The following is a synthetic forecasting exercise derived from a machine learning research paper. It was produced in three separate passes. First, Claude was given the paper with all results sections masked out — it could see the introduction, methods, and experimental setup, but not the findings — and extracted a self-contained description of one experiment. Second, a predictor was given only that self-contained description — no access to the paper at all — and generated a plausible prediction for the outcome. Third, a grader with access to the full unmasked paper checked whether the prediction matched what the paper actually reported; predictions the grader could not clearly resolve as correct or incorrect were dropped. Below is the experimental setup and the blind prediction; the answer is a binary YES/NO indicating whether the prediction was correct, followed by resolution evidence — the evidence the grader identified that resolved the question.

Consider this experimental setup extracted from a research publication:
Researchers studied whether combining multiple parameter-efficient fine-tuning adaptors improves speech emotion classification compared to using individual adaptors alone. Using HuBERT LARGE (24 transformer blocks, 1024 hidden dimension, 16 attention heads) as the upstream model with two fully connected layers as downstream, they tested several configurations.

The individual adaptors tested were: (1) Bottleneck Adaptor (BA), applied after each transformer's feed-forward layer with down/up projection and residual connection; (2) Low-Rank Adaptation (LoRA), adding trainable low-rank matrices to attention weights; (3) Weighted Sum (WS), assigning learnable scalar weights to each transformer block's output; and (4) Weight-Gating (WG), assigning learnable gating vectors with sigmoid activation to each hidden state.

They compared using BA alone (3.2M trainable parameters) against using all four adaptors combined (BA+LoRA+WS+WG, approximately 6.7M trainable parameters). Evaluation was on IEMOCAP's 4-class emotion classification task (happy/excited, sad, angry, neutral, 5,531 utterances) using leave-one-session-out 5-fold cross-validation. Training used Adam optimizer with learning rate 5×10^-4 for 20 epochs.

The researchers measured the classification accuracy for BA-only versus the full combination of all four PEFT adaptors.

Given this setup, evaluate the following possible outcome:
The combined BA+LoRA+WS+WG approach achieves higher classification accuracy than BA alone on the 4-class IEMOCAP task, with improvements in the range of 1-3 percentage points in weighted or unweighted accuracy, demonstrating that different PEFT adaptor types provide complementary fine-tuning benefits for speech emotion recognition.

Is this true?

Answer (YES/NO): YES